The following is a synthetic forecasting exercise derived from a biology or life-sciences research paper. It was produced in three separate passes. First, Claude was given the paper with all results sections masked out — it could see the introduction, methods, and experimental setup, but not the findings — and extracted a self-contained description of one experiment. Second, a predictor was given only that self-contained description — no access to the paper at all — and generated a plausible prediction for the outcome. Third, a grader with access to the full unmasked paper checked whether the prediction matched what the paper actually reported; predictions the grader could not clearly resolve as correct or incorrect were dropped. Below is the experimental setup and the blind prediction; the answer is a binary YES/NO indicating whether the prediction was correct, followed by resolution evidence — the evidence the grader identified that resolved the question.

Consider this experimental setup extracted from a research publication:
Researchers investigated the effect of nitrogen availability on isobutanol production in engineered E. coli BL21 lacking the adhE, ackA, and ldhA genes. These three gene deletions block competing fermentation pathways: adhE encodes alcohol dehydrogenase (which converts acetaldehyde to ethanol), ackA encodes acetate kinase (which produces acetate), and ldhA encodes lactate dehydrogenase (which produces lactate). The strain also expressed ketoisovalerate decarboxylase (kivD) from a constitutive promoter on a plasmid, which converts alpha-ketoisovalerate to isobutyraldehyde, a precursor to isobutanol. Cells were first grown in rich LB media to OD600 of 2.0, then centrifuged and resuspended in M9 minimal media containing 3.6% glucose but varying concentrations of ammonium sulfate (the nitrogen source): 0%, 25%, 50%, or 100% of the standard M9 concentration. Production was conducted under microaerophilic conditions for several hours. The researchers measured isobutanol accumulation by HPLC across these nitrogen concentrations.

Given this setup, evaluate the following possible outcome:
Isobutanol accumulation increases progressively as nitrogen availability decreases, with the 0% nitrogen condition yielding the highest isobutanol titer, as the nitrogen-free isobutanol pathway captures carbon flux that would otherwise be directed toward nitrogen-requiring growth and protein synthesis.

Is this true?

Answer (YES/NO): YES